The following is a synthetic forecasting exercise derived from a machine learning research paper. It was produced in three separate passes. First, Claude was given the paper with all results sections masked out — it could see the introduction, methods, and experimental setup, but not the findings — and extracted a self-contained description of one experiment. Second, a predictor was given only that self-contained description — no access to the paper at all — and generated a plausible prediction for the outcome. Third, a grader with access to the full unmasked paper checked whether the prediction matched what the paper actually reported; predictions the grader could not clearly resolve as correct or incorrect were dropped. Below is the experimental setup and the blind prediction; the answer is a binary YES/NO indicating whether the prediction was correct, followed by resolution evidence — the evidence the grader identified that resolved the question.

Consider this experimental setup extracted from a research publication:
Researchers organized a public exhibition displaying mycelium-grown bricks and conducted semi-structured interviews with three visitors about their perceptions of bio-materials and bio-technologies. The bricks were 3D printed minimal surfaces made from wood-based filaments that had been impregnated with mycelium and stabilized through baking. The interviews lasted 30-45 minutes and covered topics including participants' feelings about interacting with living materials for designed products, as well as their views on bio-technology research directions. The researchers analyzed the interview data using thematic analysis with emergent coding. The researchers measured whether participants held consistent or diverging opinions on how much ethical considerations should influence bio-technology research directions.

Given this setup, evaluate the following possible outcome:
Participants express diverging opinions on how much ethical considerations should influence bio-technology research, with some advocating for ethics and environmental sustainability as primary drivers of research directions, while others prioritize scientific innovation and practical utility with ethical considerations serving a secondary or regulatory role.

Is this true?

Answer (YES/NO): YES